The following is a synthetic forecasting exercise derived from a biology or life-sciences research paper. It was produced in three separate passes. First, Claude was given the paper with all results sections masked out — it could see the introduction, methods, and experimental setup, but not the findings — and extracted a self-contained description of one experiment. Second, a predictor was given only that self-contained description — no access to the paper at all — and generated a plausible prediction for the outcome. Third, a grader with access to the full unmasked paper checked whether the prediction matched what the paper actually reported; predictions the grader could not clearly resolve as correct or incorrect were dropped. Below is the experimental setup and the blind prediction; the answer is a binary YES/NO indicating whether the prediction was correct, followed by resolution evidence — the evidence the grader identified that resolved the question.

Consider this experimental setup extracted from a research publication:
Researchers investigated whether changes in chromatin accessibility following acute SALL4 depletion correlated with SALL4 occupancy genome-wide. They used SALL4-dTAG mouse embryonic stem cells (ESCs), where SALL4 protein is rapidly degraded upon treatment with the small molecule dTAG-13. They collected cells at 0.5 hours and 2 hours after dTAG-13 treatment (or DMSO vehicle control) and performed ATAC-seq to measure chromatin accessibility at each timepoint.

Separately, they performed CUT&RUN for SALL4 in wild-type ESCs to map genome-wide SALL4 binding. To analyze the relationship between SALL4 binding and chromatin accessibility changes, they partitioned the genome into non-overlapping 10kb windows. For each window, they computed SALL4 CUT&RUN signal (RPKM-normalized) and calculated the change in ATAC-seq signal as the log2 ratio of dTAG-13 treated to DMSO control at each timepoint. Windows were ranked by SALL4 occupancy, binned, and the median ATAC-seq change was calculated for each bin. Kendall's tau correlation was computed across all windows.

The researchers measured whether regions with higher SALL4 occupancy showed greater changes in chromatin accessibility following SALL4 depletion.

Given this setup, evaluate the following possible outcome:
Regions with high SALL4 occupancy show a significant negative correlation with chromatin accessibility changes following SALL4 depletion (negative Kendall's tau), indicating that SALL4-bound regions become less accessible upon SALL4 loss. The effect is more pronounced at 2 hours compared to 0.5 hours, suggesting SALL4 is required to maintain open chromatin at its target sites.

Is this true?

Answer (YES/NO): NO